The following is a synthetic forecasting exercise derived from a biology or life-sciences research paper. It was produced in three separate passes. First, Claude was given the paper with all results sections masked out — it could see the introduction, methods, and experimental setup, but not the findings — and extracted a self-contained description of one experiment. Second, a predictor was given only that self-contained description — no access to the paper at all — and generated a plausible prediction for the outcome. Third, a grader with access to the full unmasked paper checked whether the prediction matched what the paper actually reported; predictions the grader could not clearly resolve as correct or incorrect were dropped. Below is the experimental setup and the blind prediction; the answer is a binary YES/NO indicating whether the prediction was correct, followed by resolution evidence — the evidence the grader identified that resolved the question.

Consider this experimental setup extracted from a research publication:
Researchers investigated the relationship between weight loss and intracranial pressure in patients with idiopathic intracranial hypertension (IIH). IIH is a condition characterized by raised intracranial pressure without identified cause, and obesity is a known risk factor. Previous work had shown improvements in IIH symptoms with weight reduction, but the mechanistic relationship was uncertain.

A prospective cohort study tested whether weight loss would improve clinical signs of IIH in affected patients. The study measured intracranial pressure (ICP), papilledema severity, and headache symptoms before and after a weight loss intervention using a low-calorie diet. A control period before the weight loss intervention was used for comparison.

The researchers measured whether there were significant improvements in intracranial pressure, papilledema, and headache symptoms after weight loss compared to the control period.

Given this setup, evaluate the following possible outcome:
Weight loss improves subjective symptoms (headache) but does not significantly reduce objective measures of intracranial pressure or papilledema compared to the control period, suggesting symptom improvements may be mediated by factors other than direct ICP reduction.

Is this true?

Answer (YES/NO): NO